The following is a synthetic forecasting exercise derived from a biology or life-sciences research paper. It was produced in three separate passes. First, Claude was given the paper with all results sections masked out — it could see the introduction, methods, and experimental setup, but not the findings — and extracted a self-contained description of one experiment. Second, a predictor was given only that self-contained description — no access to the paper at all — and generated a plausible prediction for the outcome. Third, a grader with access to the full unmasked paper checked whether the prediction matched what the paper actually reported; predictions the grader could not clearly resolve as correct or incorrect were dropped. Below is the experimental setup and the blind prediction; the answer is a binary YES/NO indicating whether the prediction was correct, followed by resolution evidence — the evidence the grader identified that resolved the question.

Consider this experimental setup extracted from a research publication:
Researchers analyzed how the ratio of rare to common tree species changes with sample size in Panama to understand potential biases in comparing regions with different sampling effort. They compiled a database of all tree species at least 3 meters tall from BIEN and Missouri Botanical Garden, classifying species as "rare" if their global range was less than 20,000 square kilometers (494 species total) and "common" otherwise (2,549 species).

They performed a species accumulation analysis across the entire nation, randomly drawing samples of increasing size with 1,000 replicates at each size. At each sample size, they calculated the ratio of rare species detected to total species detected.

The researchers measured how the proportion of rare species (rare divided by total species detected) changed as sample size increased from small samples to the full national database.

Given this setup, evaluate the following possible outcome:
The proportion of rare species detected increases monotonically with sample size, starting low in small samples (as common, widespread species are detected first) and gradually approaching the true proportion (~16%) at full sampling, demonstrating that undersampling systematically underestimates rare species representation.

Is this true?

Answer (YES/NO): YES